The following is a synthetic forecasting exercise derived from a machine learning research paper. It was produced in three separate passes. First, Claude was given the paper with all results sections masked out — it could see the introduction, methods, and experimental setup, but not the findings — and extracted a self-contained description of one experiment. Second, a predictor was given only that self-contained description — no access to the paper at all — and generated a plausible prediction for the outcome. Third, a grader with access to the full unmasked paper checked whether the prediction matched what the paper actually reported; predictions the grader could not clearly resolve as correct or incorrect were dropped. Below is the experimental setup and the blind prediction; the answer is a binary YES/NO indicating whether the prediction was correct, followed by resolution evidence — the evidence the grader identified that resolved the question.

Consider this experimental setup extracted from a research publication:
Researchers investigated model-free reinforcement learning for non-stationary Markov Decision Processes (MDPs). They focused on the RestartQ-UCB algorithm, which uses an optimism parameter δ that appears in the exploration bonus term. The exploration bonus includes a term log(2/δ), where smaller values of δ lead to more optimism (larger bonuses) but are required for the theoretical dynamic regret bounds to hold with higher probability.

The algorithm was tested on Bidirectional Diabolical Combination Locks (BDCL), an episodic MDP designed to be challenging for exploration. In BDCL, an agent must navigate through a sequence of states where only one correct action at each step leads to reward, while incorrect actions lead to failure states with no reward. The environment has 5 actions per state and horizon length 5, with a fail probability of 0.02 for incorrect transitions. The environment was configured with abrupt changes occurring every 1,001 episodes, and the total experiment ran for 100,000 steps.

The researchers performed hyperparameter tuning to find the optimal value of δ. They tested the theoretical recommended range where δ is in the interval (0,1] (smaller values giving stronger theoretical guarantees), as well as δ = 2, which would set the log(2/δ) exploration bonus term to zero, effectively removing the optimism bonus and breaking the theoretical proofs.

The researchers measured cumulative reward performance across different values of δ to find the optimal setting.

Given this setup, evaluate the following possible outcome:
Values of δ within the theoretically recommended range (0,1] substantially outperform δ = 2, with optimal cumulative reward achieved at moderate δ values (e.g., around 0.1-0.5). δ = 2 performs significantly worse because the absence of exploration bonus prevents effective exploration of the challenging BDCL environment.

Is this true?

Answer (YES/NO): NO